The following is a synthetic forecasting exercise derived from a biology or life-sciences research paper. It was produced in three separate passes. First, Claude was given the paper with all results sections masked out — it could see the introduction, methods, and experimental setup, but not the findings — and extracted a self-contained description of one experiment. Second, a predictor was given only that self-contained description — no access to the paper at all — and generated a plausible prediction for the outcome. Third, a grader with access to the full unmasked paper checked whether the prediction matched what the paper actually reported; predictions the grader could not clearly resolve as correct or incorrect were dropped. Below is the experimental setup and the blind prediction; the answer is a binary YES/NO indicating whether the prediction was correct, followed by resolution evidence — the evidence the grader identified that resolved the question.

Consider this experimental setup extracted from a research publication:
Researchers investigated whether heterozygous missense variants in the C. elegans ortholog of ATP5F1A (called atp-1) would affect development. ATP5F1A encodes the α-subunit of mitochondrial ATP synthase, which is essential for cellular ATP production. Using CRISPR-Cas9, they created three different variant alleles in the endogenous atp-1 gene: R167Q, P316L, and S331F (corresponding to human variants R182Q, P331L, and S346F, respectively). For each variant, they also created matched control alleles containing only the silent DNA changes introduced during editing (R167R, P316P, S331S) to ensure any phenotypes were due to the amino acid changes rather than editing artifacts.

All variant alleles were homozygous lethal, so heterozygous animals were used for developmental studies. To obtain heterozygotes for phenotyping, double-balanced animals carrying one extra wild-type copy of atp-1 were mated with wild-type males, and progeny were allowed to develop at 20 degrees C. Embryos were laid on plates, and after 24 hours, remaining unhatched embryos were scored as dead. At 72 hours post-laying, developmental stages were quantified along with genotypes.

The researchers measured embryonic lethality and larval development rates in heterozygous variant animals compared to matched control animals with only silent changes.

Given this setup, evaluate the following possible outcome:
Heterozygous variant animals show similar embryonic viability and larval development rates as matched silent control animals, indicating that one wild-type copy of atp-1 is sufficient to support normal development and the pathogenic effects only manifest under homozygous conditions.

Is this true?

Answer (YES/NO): NO